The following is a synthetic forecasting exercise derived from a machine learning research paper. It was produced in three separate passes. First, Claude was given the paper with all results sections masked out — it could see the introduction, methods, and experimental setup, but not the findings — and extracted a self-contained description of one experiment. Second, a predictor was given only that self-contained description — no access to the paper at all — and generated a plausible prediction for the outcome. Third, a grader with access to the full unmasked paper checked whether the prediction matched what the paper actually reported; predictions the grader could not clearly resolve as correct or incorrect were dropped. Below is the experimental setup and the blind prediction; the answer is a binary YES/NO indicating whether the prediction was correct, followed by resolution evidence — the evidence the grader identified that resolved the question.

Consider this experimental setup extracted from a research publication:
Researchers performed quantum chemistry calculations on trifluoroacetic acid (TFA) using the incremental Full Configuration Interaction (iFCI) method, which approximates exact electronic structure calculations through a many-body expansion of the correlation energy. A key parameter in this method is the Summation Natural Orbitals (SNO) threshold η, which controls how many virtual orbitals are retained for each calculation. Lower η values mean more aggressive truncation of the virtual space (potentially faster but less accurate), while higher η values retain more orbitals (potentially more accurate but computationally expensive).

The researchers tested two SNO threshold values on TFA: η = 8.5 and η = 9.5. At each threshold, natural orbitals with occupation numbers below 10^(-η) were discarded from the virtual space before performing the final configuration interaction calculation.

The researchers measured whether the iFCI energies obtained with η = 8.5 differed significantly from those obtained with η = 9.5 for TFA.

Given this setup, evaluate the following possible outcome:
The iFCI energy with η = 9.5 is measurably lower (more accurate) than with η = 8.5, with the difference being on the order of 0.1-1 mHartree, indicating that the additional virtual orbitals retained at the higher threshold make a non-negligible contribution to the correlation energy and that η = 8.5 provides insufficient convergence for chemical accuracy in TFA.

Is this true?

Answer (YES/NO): NO